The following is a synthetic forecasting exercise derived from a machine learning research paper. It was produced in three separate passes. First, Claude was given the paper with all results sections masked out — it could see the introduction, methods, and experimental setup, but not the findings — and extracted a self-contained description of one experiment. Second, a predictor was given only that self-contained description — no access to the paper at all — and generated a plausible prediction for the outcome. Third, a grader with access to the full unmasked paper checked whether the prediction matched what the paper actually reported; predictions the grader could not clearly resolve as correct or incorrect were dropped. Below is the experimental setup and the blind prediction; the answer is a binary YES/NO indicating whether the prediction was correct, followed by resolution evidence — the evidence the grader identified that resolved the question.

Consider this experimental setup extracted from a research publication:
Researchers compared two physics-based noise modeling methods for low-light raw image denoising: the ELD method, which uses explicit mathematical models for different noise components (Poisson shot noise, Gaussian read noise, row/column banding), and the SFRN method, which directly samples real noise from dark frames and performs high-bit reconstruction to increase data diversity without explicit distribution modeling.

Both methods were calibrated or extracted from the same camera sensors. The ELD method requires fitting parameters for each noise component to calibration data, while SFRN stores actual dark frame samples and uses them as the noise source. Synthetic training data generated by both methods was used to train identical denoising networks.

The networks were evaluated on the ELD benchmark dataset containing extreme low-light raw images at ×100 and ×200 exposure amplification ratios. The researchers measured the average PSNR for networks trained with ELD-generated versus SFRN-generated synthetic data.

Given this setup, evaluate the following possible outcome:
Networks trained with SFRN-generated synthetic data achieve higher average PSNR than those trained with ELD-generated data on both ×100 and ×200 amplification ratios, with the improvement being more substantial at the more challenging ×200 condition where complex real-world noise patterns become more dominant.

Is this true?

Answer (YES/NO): YES